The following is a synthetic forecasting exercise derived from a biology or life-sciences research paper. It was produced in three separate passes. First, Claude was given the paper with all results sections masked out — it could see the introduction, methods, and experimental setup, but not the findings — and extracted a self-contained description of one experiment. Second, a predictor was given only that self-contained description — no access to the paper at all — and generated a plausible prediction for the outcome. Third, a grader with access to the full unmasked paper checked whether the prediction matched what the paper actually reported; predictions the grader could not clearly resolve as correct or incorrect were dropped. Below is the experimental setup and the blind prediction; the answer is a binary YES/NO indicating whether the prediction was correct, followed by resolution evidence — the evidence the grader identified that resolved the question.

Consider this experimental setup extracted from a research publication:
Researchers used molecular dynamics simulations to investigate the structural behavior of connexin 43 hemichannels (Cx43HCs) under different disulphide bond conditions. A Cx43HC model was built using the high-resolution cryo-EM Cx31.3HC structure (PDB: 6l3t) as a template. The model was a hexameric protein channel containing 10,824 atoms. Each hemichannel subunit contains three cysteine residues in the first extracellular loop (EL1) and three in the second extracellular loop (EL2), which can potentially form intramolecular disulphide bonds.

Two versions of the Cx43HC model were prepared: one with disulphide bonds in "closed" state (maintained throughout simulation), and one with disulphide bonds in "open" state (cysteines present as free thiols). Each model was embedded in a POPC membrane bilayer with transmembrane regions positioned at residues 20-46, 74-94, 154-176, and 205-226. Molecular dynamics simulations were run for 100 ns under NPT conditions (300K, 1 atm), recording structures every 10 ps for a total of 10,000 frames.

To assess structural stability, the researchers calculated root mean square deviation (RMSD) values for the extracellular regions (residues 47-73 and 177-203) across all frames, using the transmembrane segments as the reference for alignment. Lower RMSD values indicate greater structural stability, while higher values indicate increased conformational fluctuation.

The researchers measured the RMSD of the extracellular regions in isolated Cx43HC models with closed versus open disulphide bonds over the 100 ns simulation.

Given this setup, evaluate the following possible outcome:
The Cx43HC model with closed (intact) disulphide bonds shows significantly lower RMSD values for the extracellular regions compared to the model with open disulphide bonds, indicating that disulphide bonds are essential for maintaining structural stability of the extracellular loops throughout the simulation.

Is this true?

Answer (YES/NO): NO